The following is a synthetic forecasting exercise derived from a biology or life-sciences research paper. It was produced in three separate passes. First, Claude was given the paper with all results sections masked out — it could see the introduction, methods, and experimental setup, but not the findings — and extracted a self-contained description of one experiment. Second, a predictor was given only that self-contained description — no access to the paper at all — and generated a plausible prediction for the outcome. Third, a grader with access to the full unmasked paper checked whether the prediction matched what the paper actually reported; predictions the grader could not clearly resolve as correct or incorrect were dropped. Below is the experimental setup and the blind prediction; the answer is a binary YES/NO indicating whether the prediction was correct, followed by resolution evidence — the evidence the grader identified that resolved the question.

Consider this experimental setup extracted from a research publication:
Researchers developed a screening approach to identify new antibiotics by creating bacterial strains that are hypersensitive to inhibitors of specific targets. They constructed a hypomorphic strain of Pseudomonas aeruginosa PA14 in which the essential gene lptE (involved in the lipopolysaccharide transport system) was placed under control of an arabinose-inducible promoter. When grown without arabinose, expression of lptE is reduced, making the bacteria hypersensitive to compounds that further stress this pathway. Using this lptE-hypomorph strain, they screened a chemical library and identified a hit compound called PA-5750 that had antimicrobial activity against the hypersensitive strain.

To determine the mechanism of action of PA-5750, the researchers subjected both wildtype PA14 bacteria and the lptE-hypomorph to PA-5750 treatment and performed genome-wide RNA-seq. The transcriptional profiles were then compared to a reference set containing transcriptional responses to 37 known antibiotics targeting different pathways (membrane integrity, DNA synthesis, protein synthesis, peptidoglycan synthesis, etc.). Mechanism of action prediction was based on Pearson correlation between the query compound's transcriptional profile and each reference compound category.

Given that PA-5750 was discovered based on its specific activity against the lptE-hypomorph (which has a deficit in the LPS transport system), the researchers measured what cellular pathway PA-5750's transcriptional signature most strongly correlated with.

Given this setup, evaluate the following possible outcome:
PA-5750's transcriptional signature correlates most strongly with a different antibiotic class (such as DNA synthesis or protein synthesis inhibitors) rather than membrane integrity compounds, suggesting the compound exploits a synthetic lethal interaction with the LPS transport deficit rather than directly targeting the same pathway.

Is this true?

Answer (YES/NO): YES